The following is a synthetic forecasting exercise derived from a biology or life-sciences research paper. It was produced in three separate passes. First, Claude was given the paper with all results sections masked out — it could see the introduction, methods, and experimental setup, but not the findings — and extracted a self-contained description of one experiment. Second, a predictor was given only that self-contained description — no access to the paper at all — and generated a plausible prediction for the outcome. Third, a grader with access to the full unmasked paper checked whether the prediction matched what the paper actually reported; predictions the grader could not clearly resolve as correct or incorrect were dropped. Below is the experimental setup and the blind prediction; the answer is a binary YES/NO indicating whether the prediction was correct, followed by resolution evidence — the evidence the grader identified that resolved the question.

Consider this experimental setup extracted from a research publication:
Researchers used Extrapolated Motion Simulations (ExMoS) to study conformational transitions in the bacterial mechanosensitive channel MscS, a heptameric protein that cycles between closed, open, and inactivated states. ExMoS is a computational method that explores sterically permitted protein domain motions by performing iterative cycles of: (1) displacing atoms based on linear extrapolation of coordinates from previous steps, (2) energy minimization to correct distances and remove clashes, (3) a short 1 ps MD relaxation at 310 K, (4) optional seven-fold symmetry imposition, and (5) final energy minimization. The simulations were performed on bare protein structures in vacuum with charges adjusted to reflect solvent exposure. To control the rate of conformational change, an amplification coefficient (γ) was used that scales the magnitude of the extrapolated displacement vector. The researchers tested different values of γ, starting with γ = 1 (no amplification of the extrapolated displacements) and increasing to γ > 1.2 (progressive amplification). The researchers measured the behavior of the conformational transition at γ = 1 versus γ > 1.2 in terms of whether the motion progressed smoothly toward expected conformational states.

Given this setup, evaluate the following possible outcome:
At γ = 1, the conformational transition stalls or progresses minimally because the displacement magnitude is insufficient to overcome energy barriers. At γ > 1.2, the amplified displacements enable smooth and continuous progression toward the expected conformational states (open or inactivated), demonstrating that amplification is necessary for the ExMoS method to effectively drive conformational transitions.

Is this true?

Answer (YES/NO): NO